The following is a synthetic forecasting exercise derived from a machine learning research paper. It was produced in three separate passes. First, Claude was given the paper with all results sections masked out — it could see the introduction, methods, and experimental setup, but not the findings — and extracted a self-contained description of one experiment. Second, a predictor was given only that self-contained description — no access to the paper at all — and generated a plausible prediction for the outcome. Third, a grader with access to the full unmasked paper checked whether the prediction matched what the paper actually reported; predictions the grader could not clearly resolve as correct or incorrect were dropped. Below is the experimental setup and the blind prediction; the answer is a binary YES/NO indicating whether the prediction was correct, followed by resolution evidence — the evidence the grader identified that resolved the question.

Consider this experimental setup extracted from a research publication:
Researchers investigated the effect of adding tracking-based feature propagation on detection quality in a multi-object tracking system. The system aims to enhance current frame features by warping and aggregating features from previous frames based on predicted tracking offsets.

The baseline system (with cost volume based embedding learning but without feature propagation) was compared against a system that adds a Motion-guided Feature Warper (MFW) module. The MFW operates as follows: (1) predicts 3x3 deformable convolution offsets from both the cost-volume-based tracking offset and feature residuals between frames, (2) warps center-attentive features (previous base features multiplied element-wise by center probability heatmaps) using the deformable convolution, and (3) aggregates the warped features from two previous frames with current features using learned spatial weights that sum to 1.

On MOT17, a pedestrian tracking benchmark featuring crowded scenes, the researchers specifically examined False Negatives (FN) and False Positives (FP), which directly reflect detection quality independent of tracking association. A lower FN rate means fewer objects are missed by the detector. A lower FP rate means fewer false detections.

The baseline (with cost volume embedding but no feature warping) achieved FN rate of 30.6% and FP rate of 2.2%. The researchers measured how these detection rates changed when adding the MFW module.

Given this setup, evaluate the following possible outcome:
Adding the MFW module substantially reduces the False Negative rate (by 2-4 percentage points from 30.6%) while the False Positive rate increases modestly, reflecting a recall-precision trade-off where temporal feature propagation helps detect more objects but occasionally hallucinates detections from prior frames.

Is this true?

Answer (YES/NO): YES